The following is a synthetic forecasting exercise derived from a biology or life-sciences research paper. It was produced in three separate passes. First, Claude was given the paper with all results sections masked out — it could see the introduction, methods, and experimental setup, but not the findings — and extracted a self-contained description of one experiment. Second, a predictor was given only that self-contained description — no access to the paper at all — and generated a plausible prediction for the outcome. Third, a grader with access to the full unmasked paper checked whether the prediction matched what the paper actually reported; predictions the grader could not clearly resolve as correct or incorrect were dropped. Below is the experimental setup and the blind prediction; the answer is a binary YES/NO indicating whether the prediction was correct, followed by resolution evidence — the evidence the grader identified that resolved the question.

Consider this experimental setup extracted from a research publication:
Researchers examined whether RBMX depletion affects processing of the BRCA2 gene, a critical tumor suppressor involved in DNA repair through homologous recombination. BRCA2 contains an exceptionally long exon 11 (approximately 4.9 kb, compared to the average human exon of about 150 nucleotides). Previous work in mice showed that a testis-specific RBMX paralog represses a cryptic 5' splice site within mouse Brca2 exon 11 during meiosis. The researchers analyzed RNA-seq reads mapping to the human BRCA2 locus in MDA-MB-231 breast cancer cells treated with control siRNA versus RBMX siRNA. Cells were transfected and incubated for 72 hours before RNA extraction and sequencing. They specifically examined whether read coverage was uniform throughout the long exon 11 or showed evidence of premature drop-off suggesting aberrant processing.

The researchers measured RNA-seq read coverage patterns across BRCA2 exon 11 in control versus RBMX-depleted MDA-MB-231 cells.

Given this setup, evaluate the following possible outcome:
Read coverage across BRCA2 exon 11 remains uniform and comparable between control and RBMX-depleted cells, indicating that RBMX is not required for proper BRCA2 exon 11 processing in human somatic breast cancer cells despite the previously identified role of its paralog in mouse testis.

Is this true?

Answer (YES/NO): NO